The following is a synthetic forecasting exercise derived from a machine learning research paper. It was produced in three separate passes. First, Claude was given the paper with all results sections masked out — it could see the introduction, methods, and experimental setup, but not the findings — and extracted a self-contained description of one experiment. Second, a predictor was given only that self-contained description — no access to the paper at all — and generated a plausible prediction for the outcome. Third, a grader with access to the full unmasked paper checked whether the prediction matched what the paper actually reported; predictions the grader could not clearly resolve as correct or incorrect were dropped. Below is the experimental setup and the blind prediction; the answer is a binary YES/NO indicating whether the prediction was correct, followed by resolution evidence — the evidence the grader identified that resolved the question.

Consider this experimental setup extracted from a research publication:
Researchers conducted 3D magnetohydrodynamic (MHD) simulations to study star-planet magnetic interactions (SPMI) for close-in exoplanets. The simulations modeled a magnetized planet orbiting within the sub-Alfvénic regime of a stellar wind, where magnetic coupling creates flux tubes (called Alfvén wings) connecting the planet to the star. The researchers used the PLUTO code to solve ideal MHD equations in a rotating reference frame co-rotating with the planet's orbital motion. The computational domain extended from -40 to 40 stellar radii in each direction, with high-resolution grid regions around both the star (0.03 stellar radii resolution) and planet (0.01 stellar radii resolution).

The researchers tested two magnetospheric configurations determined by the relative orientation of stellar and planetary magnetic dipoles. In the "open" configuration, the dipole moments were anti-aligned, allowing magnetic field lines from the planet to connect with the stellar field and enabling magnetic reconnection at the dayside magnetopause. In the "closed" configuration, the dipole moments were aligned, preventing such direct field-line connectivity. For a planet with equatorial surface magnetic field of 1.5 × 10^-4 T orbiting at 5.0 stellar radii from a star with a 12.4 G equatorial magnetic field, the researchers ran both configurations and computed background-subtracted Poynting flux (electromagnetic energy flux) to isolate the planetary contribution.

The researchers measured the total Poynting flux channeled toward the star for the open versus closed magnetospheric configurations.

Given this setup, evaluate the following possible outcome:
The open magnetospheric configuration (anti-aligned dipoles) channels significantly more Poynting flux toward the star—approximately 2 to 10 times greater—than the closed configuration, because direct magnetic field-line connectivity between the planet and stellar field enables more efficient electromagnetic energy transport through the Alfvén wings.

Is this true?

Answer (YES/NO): YES